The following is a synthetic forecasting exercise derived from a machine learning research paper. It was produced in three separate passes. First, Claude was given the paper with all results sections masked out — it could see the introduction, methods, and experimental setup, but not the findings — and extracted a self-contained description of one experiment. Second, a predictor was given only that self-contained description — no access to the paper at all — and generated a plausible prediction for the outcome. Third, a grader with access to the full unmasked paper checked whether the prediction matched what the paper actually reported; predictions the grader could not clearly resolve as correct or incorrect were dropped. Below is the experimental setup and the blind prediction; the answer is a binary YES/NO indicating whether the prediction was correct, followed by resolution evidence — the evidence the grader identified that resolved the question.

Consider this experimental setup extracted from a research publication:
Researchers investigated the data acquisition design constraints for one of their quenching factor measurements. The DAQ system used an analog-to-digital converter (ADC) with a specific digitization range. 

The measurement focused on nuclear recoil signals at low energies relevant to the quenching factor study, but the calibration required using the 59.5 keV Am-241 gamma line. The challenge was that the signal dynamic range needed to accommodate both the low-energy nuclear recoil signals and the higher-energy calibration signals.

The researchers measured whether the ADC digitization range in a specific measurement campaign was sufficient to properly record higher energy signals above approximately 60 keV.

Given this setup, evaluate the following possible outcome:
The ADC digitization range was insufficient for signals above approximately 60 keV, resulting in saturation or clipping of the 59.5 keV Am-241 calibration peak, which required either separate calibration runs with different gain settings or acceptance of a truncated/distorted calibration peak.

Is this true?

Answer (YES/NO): NO